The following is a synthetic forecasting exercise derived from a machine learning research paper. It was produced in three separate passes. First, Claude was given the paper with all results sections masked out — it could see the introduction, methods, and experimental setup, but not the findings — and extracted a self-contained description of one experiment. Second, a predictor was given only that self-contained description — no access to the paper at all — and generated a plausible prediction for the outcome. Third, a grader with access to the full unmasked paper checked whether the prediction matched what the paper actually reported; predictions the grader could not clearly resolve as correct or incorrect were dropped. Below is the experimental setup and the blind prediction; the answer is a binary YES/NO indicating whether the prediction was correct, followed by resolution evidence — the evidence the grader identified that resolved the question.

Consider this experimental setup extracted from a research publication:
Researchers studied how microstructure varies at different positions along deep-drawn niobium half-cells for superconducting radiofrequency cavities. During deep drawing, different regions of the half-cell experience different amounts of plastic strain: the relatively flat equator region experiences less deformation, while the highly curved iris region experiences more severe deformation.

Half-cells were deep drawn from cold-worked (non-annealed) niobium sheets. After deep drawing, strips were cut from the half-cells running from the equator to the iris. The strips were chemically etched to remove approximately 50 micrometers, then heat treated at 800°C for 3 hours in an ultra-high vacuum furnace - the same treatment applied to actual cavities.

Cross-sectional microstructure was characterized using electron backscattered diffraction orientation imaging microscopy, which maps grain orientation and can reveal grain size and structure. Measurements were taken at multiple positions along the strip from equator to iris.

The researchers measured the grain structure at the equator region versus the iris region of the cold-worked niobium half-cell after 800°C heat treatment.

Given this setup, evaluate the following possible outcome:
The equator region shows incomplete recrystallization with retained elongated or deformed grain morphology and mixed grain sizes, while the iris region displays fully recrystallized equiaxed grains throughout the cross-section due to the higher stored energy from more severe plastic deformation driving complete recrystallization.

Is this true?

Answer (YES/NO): NO